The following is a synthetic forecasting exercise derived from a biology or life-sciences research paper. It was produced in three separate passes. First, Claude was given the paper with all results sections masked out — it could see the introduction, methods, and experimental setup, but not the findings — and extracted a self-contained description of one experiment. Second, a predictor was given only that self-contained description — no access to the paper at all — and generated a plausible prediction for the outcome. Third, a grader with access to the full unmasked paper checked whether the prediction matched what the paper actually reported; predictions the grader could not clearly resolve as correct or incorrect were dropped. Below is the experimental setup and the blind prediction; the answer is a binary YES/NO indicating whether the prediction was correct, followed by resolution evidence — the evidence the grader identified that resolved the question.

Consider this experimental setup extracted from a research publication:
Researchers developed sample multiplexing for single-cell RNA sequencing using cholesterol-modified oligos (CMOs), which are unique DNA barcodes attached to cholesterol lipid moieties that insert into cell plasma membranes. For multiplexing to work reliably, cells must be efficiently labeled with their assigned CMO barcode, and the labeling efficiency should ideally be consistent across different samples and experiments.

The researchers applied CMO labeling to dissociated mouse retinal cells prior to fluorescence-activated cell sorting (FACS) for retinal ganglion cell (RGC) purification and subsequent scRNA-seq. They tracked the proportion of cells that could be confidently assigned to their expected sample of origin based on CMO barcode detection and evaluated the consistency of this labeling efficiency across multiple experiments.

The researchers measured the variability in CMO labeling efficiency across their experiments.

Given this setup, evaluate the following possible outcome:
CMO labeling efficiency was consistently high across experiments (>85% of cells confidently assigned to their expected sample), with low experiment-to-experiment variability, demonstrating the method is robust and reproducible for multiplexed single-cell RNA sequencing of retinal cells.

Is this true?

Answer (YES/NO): NO